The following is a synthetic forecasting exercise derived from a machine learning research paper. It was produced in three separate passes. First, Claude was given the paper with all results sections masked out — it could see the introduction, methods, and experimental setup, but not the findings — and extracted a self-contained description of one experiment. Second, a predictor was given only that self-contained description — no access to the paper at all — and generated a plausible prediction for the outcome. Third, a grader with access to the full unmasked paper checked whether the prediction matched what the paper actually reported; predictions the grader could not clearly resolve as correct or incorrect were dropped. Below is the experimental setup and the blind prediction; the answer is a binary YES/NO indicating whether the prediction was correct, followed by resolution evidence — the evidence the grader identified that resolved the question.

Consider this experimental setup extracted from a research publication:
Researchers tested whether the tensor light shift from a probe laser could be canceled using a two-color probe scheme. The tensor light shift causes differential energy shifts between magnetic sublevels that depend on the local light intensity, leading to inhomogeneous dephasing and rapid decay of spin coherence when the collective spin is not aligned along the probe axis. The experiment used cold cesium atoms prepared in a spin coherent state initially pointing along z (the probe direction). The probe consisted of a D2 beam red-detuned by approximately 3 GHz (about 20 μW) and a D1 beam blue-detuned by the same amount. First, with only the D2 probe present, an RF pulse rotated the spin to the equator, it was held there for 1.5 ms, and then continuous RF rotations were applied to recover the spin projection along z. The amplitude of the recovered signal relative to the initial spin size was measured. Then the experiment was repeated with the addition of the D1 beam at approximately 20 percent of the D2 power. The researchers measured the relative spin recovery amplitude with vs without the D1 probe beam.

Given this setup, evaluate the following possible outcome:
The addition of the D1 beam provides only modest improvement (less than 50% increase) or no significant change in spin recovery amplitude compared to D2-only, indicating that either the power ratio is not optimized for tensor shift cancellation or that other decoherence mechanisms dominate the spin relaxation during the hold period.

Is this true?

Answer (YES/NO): NO